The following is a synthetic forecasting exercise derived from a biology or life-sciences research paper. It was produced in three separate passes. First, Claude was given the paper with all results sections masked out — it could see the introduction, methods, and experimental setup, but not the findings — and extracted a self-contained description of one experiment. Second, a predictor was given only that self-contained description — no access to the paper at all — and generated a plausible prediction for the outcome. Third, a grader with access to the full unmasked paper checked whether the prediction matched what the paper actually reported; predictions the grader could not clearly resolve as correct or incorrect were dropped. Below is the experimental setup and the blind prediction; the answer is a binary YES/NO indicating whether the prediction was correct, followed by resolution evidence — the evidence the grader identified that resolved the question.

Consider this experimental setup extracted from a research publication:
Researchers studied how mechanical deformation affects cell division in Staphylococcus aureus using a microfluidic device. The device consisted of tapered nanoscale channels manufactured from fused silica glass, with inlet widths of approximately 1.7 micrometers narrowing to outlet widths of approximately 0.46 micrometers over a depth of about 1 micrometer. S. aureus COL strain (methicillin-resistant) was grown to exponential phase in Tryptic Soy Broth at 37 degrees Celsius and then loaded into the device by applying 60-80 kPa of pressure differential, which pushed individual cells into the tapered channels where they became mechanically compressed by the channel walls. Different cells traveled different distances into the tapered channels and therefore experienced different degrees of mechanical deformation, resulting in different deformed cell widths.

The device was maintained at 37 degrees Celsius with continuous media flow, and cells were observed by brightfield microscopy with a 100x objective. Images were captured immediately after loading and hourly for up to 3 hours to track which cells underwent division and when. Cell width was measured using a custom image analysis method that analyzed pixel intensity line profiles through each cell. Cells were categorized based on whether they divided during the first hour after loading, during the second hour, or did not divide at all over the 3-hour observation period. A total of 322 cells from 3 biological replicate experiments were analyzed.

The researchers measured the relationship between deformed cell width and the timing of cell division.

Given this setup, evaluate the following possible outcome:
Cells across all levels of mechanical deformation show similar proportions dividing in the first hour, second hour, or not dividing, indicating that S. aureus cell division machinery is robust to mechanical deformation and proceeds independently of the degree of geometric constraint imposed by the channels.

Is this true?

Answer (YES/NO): NO